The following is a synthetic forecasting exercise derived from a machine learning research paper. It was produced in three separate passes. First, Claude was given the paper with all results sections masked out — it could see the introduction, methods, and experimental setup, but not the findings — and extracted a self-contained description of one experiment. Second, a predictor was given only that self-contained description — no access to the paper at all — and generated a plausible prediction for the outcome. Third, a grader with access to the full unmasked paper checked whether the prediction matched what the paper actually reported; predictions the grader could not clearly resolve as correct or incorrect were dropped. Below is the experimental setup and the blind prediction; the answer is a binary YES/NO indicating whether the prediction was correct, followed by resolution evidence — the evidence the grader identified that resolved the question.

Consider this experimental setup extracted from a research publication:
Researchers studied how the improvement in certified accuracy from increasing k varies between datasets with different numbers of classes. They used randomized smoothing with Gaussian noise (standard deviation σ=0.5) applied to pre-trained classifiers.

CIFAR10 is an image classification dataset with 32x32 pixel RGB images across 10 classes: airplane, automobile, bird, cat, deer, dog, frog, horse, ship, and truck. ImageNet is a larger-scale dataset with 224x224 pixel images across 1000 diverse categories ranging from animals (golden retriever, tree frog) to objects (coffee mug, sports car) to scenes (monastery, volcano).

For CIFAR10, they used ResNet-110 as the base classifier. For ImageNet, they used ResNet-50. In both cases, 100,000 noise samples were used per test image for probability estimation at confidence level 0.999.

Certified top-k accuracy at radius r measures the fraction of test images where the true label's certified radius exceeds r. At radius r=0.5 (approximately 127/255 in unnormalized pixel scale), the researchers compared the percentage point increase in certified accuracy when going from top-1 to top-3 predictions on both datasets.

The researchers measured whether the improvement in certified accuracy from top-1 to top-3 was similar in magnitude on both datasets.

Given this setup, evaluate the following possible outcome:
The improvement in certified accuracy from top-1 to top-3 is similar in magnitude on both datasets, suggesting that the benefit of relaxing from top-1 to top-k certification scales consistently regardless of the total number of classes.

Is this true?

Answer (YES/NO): NO